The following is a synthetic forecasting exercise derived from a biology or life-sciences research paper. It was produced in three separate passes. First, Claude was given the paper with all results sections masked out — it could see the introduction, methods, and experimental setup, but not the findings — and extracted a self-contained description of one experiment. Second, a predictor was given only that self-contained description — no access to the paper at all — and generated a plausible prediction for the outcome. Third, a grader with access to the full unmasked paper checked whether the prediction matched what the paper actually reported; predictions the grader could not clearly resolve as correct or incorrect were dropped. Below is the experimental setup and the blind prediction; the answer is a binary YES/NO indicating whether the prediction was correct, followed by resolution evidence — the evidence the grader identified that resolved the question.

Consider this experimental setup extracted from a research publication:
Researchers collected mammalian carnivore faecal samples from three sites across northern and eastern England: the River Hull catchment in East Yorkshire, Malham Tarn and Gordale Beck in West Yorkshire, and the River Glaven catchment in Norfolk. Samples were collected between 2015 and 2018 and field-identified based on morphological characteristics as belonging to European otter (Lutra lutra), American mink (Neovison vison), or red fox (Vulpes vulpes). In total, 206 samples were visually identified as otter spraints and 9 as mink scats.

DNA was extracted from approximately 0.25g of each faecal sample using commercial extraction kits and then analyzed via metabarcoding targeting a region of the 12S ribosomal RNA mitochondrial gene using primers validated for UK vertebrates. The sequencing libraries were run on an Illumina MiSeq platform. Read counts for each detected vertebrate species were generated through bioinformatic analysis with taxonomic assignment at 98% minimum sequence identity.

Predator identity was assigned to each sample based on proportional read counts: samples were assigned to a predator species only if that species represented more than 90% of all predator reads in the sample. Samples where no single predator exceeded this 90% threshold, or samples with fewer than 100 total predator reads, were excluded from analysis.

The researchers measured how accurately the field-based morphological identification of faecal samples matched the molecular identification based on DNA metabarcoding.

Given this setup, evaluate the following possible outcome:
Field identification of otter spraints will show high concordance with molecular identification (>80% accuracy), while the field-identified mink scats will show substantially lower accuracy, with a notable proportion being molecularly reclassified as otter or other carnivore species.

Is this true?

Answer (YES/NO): NO